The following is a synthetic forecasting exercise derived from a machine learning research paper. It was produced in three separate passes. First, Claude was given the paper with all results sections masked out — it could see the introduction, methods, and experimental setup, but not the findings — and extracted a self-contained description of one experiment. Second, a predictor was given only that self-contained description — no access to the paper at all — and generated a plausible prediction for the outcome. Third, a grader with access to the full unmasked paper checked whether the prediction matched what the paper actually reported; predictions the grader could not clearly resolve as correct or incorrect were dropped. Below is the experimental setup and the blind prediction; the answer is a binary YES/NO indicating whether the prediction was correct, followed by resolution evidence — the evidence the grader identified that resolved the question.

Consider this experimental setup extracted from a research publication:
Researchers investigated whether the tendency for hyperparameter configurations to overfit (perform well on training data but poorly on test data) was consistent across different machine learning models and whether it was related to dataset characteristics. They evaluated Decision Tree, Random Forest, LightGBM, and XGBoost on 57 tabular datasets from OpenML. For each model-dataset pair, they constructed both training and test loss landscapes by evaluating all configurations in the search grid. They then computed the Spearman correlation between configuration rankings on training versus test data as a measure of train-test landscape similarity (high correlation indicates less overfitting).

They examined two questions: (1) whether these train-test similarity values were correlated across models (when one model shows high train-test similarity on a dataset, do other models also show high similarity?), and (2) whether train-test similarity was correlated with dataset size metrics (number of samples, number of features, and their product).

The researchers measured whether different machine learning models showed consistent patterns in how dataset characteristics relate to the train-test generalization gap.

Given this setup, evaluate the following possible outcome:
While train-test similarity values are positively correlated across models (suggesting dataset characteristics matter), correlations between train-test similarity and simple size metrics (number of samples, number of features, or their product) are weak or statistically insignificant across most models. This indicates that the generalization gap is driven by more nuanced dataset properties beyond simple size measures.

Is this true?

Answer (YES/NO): NO